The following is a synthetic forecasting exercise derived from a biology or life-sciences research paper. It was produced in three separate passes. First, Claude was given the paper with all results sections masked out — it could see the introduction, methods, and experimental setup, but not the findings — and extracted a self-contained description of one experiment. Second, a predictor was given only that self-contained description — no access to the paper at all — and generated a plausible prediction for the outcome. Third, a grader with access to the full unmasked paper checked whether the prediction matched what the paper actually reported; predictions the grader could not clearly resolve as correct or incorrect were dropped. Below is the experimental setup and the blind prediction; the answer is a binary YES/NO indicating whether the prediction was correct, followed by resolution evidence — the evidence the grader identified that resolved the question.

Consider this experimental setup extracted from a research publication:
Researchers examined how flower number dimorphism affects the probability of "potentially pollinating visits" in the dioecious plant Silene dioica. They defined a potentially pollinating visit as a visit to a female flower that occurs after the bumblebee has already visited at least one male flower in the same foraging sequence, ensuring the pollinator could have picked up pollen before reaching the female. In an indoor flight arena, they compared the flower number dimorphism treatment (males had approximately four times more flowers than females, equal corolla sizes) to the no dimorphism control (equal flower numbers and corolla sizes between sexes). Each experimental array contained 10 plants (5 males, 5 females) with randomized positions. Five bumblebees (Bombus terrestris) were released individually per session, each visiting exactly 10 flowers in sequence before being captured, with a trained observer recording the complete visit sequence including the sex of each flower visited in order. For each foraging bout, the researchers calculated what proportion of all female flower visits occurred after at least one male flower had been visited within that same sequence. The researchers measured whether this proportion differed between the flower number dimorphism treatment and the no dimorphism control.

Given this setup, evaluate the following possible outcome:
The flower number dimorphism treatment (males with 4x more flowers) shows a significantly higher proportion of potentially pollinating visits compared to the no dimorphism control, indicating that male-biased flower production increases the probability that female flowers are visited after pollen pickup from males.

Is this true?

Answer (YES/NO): YES